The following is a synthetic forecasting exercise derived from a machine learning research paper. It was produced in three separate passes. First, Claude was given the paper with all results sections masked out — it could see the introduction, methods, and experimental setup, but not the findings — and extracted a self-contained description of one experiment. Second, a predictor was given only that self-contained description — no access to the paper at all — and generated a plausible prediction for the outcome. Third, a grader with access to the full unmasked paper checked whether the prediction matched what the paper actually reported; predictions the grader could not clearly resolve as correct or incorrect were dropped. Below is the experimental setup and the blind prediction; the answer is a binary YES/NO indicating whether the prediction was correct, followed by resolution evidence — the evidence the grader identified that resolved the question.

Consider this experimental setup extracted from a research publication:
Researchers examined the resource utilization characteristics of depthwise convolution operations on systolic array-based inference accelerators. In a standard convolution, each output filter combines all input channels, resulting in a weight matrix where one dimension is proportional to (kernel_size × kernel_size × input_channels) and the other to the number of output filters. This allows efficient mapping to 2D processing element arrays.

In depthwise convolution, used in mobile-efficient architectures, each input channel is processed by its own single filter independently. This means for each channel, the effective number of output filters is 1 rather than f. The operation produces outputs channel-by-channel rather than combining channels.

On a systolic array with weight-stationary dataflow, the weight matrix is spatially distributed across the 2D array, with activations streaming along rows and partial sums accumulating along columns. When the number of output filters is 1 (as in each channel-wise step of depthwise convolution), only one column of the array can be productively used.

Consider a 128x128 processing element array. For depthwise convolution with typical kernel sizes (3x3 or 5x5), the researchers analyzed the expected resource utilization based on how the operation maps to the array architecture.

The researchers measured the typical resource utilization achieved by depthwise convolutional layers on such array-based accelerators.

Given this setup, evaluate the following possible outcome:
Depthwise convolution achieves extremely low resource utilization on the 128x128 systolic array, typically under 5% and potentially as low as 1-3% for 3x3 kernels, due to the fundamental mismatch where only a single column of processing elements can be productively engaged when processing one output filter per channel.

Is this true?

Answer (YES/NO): YES